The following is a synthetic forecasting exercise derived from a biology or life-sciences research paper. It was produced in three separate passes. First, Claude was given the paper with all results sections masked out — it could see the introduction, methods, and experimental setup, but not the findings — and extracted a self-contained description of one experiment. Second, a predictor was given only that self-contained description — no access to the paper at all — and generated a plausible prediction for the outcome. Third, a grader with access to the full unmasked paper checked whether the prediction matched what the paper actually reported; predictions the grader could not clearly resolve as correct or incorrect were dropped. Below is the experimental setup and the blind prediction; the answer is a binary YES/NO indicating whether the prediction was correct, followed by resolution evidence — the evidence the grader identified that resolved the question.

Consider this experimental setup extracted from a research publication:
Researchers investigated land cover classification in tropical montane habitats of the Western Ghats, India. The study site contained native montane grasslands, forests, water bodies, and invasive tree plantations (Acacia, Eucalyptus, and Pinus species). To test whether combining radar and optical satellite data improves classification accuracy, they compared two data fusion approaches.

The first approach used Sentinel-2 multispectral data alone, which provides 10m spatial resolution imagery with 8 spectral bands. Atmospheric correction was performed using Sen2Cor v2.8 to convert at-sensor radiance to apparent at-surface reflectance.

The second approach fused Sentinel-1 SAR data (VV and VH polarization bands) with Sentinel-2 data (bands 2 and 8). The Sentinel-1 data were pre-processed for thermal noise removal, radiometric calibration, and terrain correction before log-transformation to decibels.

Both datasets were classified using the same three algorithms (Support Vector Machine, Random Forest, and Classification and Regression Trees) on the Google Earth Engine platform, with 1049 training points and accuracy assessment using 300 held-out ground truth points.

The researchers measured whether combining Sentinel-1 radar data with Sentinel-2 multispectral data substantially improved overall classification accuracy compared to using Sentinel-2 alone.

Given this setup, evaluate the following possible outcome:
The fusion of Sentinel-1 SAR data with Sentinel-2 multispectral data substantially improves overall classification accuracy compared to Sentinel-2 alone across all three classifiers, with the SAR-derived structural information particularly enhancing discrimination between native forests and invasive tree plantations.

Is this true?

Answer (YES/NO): NO